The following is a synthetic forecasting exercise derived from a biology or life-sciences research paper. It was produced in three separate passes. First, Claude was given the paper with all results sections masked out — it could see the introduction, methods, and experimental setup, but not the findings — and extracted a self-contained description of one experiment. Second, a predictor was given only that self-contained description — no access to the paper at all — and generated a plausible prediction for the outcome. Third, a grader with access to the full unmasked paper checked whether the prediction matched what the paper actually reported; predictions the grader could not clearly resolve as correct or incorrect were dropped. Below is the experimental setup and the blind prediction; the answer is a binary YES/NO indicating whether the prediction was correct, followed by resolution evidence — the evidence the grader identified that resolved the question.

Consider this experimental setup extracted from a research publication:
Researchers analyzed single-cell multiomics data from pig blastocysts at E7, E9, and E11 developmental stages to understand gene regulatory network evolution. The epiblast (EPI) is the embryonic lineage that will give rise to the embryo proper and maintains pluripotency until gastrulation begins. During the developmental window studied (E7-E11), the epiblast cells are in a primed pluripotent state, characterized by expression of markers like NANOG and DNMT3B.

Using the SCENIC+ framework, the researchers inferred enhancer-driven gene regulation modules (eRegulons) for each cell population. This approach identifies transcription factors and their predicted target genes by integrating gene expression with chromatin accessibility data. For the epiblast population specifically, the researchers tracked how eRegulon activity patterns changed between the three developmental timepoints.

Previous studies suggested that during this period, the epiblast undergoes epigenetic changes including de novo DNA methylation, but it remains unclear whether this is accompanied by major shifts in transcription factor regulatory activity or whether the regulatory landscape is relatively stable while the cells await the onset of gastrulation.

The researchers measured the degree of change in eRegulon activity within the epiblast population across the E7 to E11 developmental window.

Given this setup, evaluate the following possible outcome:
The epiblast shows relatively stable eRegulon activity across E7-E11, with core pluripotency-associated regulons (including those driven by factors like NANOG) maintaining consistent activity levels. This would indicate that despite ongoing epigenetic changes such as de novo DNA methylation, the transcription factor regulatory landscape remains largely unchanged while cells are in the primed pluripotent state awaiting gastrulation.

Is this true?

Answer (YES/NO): YES